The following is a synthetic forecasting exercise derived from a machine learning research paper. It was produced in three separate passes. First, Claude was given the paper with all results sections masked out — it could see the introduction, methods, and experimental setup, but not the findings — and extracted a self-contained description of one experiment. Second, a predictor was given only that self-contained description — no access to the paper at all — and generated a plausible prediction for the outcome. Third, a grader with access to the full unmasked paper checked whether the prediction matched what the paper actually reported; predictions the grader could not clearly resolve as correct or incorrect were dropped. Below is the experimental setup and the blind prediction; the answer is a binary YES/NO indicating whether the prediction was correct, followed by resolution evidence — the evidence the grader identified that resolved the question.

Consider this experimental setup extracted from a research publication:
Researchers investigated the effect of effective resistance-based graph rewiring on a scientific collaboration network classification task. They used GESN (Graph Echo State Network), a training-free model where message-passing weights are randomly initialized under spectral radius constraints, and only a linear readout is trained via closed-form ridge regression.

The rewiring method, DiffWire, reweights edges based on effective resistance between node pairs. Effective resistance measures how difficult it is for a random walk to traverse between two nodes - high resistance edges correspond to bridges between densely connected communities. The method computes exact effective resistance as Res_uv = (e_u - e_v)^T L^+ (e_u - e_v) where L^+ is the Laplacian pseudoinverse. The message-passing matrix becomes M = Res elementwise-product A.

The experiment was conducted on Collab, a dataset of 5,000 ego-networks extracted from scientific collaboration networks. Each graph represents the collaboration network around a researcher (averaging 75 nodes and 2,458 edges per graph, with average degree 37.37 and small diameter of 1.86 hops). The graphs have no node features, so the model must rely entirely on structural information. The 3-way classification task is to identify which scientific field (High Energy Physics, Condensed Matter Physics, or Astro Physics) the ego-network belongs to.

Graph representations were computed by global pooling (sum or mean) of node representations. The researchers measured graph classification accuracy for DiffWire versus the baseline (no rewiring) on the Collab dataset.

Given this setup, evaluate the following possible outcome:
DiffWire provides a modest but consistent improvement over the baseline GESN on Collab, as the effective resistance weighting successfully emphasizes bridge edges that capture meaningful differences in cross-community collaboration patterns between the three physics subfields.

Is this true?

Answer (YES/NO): NO